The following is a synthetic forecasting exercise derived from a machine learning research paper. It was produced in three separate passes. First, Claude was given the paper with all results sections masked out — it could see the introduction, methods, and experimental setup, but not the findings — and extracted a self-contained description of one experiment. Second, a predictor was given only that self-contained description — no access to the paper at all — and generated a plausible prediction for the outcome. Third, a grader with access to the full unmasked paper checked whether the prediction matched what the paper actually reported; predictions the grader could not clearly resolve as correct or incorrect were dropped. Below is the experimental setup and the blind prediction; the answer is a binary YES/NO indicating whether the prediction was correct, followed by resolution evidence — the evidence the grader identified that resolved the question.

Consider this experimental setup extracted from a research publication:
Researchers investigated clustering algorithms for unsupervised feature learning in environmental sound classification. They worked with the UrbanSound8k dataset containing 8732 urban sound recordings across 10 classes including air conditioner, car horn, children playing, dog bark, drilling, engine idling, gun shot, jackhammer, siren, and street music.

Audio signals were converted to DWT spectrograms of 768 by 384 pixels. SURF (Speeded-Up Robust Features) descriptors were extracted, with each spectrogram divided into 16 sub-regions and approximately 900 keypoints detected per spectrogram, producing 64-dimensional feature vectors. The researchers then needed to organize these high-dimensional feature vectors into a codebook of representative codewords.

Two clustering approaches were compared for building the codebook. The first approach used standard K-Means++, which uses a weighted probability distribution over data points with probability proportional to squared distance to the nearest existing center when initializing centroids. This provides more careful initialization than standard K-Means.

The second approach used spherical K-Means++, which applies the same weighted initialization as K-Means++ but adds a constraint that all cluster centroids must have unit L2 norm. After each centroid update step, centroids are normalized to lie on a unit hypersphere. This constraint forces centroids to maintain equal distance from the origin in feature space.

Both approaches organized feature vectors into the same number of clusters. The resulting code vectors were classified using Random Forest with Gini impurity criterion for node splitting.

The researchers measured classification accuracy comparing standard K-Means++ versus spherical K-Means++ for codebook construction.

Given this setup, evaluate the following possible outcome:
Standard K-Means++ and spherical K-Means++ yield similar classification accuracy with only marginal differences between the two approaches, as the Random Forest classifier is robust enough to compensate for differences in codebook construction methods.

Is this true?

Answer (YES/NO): NO